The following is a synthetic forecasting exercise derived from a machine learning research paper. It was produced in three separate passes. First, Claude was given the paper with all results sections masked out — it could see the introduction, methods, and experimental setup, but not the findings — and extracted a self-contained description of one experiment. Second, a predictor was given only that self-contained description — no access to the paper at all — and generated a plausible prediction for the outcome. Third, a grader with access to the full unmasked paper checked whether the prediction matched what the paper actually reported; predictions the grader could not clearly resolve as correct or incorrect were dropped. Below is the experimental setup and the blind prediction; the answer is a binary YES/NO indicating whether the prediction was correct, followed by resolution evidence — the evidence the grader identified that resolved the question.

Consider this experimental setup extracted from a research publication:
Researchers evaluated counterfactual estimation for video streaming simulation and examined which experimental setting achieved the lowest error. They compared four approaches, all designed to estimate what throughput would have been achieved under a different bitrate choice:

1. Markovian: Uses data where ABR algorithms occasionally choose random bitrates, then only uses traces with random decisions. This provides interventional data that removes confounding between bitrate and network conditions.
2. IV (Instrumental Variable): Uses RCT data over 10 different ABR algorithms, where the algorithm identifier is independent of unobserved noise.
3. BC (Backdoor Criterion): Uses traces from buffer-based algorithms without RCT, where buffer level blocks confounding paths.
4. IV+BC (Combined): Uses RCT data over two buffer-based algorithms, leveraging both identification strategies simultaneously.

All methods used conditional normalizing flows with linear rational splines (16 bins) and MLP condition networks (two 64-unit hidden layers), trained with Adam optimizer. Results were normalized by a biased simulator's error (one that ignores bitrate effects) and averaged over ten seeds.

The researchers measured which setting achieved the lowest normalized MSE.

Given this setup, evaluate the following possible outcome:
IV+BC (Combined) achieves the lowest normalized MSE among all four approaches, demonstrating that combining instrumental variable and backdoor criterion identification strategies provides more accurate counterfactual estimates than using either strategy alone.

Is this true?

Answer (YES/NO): NO